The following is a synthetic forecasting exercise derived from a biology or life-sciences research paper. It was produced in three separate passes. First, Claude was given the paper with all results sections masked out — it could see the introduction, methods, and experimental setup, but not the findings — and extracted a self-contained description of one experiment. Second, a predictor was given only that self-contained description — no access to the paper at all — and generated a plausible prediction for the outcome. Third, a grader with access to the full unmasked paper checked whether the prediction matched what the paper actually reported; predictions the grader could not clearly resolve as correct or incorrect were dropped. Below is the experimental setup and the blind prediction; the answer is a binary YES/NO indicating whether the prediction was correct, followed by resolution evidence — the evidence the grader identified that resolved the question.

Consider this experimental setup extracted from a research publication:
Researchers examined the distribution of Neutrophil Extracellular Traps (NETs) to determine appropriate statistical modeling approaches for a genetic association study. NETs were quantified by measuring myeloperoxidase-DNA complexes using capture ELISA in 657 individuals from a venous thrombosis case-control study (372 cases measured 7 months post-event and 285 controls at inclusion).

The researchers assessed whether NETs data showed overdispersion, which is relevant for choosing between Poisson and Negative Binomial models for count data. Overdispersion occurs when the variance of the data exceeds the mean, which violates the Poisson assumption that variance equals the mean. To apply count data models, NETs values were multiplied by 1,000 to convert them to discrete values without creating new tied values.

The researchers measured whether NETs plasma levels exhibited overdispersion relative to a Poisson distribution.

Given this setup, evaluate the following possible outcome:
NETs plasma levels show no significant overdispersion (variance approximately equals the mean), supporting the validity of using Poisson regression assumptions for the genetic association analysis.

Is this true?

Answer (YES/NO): NO